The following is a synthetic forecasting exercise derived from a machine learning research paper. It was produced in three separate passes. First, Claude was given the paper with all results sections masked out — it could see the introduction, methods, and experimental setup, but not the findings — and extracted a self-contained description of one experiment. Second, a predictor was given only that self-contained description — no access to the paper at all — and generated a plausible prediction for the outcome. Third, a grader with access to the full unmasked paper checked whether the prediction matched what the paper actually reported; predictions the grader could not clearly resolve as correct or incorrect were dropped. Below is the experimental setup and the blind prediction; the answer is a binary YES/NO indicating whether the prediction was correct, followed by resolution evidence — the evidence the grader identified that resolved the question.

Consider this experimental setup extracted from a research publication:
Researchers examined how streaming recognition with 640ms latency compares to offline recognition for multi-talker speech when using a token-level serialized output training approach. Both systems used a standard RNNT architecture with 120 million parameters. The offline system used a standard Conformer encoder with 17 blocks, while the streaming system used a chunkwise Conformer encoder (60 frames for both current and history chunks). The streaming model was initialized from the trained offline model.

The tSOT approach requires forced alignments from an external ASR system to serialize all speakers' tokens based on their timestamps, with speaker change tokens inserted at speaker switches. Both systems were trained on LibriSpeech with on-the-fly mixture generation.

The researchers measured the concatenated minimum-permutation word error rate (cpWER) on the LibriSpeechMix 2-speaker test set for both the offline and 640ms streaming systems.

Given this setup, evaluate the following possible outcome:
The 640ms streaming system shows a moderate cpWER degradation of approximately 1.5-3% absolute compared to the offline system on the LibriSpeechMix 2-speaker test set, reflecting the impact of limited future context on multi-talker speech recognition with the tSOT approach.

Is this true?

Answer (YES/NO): YES